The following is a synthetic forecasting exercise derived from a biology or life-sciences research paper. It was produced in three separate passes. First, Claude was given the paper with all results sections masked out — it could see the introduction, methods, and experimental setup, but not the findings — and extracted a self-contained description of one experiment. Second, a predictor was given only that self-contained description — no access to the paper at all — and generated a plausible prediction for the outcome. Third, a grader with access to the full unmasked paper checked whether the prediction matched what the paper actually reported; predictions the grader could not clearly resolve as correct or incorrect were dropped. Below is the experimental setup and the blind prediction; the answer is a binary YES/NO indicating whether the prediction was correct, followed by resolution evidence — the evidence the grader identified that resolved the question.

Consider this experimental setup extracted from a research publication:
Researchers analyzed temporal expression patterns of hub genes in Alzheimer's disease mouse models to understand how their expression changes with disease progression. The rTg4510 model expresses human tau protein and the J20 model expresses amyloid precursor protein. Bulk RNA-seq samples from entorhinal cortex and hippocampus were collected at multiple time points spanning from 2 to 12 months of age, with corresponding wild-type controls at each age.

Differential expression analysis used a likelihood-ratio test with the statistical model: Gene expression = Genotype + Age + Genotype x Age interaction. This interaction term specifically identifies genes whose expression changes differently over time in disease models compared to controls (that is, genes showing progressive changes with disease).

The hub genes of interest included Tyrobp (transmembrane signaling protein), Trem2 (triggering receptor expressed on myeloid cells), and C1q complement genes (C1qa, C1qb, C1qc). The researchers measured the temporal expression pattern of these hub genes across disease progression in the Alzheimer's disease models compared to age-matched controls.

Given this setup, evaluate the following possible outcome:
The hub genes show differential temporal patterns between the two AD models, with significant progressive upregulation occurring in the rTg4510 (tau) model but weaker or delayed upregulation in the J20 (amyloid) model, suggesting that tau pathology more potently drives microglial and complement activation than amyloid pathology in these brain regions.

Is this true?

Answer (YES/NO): NO